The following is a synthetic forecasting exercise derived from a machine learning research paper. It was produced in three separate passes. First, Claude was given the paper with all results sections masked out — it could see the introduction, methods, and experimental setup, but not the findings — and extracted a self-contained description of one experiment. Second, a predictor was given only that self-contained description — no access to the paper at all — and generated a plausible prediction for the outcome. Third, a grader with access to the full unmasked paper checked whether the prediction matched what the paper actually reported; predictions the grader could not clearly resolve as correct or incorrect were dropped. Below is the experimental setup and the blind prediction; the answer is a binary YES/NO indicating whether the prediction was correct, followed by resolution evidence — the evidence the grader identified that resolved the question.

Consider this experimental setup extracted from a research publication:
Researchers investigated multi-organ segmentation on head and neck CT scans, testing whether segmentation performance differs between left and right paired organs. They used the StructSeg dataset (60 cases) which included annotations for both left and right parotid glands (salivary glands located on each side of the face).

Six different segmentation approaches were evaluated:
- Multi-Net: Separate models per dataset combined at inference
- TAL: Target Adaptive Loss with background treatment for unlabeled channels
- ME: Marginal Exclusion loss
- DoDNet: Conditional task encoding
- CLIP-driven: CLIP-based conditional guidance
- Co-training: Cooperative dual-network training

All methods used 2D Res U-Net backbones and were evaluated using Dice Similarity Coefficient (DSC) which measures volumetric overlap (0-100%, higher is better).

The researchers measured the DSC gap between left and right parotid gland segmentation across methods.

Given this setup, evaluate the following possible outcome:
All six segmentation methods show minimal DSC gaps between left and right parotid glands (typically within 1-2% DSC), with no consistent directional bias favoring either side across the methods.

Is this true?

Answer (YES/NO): NO